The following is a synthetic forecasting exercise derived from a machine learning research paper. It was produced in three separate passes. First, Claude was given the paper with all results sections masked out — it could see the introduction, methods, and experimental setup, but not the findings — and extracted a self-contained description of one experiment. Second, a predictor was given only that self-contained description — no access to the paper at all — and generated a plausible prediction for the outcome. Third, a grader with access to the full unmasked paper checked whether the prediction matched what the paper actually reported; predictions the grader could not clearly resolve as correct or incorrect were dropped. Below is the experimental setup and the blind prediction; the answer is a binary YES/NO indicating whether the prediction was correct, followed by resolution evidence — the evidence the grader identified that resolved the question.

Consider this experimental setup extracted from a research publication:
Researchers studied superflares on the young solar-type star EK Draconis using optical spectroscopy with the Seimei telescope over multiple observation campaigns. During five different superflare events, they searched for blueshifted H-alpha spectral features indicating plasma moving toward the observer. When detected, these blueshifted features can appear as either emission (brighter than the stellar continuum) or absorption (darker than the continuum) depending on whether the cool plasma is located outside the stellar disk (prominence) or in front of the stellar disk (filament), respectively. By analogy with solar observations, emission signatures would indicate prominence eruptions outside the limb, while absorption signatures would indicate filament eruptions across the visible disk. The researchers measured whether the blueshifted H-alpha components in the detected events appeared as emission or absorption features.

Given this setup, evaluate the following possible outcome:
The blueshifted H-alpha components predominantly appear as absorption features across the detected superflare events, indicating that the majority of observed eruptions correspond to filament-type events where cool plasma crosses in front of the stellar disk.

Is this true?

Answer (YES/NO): NO